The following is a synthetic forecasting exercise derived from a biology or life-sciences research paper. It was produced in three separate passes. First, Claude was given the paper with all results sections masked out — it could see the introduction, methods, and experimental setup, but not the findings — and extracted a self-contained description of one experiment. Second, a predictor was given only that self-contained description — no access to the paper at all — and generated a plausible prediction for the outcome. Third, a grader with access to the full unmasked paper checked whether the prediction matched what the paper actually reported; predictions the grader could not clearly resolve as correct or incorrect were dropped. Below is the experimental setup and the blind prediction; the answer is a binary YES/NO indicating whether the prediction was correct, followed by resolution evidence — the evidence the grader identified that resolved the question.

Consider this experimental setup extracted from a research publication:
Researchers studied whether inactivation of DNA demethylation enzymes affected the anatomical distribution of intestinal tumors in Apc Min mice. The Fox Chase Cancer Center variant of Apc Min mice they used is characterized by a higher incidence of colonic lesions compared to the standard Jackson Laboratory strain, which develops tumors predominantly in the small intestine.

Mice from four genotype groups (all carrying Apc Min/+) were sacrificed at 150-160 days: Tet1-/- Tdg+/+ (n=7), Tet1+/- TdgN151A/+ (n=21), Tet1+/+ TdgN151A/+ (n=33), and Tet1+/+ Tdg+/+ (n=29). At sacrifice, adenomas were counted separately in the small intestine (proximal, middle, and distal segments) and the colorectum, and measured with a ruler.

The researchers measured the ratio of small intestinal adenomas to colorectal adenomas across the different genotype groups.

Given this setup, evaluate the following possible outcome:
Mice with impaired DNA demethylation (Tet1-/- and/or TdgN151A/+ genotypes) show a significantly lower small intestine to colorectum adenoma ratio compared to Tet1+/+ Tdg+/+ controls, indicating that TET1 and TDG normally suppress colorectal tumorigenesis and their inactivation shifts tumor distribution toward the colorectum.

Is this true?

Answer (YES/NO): NO